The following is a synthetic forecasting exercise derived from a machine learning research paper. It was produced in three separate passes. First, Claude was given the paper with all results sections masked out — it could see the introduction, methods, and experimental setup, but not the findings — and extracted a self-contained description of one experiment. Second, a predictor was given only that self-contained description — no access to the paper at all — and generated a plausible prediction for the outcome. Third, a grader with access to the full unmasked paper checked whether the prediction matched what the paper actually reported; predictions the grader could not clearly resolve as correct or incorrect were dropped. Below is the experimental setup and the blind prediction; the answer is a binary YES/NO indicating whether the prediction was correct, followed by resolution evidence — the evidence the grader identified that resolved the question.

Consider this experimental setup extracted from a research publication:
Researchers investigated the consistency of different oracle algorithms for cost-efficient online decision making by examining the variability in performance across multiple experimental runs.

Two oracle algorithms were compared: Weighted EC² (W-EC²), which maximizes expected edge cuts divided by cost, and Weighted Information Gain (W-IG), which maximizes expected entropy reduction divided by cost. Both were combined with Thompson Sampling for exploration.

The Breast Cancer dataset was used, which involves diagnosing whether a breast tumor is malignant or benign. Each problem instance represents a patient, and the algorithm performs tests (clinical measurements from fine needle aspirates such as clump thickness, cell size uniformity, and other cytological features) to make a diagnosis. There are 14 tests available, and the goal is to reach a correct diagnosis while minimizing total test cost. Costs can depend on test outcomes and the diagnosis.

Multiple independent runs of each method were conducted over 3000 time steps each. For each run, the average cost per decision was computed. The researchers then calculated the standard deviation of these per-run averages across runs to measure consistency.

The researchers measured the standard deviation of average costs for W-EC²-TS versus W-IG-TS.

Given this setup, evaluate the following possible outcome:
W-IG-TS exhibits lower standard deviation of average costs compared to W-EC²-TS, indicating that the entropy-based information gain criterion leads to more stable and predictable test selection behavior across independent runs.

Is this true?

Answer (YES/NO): NO